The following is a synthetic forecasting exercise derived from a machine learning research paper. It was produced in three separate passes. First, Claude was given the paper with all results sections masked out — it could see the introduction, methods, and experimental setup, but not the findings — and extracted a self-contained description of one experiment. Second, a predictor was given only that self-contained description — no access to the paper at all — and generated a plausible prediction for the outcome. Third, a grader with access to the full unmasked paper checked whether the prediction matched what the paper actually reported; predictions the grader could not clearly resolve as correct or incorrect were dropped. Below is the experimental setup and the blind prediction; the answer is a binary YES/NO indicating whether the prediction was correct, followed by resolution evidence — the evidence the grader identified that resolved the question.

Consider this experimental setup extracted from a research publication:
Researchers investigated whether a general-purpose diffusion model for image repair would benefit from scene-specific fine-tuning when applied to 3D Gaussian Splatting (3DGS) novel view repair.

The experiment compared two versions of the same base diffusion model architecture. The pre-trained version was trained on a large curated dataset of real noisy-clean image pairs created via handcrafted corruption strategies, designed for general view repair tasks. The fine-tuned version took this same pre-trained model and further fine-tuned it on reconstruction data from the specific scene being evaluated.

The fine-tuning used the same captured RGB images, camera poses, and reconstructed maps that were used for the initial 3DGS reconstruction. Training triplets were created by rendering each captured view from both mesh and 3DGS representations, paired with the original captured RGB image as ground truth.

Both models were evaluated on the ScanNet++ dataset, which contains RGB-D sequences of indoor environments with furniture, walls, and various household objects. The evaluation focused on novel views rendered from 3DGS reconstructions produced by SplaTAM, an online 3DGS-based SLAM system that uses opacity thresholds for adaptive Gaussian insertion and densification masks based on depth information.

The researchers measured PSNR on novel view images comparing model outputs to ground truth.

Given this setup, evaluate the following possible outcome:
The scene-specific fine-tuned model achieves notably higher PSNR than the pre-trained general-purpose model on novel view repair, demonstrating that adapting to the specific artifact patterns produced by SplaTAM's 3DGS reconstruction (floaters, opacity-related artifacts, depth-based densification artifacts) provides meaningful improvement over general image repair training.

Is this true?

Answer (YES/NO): YES